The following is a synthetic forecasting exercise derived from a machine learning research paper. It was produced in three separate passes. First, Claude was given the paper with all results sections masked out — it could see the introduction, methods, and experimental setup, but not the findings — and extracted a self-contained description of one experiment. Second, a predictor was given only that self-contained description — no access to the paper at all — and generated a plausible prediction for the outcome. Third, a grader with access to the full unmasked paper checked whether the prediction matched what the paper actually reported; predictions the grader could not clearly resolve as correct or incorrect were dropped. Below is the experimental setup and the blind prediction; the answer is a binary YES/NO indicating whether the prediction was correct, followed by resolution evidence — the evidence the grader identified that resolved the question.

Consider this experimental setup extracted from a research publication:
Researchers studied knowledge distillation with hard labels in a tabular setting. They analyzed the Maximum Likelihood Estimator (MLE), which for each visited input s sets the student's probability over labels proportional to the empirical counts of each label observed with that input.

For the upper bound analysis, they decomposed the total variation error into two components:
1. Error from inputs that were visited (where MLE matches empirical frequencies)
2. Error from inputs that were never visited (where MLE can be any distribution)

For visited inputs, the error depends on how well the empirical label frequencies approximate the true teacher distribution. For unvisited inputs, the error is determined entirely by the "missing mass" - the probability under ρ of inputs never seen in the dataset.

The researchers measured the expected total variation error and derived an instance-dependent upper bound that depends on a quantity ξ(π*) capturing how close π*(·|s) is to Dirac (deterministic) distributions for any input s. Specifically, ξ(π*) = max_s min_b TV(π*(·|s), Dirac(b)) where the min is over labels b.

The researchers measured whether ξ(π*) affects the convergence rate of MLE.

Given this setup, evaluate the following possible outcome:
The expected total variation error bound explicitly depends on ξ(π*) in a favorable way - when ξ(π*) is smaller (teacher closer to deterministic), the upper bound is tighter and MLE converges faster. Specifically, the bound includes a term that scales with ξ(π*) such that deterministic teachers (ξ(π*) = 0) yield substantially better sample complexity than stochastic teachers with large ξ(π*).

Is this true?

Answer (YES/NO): YES